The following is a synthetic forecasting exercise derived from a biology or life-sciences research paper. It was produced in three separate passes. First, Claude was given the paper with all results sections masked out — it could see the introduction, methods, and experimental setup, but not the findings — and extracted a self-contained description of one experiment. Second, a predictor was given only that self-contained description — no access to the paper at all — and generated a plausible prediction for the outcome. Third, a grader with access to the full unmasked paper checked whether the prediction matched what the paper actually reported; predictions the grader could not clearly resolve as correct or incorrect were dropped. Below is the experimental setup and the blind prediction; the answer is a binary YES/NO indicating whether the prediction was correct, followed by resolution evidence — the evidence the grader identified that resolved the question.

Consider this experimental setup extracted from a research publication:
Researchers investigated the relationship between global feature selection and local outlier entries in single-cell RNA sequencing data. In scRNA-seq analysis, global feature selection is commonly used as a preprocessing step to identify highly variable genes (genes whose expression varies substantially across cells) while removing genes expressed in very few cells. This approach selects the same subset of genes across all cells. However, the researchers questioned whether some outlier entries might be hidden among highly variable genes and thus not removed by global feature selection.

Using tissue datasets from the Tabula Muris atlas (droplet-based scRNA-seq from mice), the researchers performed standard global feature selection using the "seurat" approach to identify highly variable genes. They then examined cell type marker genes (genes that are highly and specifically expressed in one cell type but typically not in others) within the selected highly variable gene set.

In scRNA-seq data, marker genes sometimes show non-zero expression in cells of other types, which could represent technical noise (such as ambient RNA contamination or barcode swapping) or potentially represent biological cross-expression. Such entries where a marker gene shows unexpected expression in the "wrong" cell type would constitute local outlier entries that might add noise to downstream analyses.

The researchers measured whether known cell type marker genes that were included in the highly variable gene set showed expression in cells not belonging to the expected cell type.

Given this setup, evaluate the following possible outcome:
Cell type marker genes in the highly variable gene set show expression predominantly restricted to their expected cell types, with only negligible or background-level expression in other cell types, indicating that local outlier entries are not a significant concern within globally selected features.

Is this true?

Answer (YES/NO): NO